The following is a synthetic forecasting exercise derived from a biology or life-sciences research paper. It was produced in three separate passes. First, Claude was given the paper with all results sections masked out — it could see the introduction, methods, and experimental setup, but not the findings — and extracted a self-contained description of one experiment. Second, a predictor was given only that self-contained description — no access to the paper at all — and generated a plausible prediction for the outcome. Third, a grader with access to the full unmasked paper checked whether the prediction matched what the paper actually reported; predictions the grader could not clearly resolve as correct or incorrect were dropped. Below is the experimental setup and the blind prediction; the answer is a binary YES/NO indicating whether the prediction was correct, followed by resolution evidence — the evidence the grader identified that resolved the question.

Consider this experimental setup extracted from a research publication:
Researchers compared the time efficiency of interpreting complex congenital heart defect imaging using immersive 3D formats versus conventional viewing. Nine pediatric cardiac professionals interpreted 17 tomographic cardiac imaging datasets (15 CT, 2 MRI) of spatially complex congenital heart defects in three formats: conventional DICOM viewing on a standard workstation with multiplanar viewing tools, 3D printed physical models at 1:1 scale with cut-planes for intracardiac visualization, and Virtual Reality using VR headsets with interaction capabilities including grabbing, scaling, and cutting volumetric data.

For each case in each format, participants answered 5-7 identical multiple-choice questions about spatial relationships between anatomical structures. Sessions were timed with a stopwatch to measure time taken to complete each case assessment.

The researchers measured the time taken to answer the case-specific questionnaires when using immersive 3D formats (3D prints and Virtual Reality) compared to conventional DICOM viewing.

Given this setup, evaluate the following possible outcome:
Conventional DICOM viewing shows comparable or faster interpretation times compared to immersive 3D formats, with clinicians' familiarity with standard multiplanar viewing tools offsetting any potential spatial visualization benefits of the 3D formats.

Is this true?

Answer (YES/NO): NO